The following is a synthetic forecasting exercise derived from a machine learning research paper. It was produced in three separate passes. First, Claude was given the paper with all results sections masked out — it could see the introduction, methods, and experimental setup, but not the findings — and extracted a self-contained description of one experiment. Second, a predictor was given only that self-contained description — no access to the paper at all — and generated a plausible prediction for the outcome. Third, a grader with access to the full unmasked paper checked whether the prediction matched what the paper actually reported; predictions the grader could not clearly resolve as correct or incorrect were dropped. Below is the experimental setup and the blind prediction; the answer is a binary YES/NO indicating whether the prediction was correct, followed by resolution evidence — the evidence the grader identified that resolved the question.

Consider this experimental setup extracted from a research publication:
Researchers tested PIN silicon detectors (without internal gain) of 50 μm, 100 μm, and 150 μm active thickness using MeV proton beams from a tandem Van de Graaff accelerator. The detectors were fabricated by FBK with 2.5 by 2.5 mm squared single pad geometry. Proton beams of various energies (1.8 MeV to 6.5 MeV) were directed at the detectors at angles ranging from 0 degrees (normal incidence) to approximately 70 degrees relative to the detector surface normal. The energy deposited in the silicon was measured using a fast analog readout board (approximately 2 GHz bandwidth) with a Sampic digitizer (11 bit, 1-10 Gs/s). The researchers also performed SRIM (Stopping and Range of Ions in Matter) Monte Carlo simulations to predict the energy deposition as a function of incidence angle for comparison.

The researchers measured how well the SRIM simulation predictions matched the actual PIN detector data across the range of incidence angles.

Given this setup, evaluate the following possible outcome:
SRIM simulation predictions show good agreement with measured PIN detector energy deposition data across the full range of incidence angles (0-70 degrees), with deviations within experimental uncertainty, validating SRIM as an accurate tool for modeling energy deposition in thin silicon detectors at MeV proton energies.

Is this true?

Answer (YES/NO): NO